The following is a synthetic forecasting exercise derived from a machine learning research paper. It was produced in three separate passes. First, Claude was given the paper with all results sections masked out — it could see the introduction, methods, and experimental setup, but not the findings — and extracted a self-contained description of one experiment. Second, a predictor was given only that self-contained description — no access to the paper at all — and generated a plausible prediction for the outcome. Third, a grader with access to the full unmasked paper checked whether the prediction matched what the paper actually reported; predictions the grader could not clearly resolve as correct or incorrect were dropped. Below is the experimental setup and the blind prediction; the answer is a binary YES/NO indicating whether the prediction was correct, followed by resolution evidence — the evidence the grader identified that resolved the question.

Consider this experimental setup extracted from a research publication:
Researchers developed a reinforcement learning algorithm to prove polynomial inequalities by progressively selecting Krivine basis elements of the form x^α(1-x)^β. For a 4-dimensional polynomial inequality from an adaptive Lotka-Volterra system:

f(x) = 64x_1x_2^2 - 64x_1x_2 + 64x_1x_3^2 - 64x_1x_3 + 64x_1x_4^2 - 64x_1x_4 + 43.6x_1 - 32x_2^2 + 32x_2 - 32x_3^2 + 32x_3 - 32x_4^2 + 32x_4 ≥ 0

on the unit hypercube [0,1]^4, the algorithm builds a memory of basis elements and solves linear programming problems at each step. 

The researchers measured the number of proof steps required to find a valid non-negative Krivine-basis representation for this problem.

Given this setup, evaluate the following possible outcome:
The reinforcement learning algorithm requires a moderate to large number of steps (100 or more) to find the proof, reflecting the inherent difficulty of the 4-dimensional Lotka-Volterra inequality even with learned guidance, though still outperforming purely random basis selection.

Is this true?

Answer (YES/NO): NO